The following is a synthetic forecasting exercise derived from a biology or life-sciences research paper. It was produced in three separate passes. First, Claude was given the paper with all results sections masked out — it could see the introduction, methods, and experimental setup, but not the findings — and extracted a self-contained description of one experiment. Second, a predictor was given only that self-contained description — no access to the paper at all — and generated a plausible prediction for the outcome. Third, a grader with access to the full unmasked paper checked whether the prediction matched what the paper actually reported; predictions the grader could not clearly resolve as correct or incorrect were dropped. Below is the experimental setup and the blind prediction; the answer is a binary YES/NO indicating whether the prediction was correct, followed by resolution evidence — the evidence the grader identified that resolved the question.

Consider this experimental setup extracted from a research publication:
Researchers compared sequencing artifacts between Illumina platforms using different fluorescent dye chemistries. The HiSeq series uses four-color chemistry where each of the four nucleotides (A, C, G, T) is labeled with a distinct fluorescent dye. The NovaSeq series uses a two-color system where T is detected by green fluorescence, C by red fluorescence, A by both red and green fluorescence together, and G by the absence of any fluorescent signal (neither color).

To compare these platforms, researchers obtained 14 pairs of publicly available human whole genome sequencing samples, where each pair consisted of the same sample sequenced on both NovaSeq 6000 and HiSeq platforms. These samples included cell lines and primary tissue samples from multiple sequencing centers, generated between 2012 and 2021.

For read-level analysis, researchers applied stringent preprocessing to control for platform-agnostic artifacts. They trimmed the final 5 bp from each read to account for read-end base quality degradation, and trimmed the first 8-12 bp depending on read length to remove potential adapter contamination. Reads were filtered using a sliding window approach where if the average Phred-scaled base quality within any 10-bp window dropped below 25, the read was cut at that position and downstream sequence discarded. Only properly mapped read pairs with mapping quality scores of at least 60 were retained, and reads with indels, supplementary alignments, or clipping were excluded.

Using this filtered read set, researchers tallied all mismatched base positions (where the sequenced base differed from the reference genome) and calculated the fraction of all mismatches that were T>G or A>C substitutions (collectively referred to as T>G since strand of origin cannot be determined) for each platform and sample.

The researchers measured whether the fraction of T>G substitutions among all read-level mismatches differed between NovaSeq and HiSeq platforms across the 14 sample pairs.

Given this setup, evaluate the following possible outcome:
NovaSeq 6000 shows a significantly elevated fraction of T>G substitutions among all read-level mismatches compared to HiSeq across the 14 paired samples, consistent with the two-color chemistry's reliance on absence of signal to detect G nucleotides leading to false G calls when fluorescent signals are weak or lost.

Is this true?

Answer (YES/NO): YES